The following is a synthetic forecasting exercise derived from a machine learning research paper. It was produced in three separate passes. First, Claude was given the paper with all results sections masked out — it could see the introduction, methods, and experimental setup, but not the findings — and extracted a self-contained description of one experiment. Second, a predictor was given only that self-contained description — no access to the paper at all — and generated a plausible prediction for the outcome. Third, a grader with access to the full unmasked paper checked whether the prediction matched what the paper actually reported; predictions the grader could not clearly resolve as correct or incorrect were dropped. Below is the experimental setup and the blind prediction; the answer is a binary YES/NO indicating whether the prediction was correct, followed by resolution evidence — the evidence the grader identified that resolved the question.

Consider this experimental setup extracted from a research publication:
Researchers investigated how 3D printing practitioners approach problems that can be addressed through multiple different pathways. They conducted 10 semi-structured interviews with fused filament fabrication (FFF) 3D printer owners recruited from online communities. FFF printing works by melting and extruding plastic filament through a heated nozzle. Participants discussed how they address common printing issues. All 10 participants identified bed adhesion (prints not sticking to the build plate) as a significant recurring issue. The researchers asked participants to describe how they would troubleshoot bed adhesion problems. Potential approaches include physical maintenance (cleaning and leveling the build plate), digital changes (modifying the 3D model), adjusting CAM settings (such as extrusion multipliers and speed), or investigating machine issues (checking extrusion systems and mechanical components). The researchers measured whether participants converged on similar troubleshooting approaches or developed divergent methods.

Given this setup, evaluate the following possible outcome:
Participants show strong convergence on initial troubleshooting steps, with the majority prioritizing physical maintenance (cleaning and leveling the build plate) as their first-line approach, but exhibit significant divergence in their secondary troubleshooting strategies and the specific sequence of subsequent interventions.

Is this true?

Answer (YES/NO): NO